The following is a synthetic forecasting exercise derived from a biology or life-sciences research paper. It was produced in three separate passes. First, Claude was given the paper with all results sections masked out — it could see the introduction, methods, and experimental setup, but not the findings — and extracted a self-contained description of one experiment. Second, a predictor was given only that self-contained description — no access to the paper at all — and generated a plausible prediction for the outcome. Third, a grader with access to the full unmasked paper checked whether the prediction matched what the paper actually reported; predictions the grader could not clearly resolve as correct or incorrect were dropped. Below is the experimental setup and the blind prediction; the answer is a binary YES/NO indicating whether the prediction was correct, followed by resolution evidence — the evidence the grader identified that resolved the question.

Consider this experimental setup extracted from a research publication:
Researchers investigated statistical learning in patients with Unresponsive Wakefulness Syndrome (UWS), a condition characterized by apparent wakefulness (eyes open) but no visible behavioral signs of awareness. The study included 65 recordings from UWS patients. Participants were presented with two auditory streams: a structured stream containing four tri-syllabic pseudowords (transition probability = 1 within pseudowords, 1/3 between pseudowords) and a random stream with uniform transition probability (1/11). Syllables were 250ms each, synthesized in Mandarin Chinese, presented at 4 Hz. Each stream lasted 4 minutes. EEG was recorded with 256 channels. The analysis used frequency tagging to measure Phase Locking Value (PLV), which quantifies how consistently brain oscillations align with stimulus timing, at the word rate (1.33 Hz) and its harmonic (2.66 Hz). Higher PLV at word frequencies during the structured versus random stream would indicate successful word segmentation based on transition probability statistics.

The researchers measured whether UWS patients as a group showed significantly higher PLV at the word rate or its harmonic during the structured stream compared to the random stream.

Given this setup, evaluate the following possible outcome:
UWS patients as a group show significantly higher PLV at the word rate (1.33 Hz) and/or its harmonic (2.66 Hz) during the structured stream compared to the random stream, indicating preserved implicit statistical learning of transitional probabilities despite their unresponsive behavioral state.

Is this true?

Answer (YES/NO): NO